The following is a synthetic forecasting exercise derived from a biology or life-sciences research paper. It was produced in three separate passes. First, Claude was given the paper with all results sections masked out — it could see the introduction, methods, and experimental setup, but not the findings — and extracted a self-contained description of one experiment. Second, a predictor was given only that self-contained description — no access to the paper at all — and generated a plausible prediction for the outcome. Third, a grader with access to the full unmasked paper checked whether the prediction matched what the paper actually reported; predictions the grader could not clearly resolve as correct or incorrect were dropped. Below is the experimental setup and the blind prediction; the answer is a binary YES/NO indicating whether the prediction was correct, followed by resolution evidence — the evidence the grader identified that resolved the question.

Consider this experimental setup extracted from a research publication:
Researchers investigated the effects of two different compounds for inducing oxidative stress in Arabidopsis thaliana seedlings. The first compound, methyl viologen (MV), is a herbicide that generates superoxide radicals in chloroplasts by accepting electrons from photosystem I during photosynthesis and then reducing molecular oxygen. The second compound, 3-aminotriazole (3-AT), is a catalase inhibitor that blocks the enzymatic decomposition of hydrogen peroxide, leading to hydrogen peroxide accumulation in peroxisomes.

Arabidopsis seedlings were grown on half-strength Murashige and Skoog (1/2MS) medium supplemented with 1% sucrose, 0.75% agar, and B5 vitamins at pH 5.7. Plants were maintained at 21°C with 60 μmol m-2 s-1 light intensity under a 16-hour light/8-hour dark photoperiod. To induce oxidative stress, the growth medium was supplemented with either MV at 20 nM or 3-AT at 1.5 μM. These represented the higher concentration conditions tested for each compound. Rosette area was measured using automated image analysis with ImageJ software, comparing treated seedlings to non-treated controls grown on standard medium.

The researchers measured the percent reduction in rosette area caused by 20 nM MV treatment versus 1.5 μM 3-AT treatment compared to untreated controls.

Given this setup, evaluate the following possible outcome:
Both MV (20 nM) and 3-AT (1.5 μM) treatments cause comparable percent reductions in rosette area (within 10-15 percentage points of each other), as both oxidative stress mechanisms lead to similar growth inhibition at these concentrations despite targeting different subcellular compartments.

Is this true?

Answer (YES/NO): NO